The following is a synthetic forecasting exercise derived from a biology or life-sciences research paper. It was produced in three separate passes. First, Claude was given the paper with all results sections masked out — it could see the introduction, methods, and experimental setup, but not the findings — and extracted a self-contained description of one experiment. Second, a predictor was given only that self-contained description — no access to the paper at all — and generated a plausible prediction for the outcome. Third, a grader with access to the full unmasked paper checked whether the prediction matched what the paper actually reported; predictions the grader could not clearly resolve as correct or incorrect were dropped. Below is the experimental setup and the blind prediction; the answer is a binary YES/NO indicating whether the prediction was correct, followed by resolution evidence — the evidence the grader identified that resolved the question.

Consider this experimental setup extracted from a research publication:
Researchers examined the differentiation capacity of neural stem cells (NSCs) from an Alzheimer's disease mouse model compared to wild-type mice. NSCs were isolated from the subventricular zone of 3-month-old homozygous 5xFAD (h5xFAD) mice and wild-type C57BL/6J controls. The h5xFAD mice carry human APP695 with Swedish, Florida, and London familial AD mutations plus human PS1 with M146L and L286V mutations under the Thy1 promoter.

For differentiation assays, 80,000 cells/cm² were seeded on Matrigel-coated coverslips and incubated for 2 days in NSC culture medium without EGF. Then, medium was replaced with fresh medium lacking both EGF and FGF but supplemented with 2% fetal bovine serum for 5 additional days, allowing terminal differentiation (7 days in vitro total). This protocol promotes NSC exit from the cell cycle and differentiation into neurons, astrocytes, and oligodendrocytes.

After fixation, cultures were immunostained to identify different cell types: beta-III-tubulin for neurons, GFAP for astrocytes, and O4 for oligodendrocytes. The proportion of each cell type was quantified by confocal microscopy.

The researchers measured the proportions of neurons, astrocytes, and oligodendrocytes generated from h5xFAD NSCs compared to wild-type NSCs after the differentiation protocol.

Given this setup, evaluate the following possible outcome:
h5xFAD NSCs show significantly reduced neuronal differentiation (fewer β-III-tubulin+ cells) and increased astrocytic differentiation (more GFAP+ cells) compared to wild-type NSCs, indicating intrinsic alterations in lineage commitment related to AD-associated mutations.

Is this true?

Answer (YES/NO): NO